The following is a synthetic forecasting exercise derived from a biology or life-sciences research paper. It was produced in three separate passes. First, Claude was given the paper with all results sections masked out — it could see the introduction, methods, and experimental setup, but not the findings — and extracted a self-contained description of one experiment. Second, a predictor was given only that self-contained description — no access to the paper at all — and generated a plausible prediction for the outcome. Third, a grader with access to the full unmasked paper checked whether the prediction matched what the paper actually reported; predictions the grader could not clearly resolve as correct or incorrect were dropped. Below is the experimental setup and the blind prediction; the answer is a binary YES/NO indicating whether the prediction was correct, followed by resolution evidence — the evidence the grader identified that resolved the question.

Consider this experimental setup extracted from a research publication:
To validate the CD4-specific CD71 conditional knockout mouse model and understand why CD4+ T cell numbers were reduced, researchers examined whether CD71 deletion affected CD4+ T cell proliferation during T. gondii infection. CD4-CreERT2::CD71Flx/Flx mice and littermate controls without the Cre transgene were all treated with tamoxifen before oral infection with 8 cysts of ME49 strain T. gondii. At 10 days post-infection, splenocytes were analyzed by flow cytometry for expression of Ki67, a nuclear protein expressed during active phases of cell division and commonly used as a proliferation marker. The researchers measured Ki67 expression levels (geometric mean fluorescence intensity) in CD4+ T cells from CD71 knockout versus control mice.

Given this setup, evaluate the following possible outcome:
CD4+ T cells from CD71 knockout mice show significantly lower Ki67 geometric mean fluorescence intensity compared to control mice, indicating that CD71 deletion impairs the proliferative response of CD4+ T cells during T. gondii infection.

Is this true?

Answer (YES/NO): YES